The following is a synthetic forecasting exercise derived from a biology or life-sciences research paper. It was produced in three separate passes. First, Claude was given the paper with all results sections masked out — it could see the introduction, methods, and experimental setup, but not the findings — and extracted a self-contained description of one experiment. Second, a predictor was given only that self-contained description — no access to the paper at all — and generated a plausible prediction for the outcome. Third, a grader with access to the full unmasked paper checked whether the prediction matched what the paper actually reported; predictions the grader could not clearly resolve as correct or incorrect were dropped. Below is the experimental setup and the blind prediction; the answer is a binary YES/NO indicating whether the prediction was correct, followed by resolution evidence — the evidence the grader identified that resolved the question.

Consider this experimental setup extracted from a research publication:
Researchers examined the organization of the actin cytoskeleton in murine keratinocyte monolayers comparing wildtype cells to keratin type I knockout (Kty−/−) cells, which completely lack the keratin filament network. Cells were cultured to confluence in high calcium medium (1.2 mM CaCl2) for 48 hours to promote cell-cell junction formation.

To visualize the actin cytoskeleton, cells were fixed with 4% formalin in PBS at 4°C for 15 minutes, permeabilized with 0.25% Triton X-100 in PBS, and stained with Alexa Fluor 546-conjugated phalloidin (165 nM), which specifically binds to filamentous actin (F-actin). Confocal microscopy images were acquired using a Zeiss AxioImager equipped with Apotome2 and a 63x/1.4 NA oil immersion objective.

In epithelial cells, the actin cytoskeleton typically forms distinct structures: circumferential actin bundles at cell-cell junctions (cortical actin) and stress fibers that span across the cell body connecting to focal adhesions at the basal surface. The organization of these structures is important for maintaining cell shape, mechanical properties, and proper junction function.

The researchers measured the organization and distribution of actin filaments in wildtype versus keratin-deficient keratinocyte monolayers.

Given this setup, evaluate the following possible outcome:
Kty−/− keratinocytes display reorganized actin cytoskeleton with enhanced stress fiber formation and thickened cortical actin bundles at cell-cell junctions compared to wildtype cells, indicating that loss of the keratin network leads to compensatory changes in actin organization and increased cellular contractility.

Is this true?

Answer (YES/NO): NO